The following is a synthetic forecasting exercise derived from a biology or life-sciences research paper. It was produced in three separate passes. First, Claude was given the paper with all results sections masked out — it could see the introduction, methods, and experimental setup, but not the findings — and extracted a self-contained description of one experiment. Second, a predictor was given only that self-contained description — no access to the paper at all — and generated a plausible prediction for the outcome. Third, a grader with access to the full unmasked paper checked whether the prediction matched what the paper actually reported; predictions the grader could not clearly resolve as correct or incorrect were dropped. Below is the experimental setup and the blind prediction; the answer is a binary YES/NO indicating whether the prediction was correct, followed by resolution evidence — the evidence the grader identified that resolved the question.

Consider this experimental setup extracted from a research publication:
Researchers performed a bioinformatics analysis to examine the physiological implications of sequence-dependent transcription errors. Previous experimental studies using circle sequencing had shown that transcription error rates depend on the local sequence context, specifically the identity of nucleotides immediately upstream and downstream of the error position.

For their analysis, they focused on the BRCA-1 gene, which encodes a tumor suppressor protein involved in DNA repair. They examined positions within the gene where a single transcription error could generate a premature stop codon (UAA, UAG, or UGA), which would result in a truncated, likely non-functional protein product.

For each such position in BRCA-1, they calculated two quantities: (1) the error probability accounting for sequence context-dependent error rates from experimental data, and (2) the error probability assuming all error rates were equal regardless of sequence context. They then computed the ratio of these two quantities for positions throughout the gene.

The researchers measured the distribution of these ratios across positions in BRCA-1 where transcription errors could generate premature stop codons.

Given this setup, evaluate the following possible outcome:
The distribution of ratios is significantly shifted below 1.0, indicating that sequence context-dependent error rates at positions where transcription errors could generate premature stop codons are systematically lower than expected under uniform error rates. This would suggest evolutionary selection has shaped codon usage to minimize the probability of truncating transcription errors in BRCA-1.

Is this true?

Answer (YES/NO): NO